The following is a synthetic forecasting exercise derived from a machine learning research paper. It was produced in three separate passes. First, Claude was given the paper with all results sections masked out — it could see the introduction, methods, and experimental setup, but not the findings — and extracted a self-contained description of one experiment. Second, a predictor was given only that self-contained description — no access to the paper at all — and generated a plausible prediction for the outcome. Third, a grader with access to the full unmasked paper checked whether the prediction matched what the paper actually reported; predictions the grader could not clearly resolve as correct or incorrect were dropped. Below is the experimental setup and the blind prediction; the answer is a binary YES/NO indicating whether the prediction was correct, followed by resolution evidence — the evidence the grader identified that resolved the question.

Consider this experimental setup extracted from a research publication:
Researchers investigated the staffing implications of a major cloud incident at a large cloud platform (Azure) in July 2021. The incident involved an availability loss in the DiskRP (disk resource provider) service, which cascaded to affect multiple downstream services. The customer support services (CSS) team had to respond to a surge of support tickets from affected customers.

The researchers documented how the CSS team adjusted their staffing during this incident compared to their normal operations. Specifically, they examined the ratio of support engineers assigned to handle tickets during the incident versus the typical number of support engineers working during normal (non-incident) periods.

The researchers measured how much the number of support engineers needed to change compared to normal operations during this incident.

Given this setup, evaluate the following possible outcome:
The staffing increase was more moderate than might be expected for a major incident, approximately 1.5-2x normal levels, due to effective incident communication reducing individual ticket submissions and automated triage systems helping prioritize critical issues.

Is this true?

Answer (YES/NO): YES